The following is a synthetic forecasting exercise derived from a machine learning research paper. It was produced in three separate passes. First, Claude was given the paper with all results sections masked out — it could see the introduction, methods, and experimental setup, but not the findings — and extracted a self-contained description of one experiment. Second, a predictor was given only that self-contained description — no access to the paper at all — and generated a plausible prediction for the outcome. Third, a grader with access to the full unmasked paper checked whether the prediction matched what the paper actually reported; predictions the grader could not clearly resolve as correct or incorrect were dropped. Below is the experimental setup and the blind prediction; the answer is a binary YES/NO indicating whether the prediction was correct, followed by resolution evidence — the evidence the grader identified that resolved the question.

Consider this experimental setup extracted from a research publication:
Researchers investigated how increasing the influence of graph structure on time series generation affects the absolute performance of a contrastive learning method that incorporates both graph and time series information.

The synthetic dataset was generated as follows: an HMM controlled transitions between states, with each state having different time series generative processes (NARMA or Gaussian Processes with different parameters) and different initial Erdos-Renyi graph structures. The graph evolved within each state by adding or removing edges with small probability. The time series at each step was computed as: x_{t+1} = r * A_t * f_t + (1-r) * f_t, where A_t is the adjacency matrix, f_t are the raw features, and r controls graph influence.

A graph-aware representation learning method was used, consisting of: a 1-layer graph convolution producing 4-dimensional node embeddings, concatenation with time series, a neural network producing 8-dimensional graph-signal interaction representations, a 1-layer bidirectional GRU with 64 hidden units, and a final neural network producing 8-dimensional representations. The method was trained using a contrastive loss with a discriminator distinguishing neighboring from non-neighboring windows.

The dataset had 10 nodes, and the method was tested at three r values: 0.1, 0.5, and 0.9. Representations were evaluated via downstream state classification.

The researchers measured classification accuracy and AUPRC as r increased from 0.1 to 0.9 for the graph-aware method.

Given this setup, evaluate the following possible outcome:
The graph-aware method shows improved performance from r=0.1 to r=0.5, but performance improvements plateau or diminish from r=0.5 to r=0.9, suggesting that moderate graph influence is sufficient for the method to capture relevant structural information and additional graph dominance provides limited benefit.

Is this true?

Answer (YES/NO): NO